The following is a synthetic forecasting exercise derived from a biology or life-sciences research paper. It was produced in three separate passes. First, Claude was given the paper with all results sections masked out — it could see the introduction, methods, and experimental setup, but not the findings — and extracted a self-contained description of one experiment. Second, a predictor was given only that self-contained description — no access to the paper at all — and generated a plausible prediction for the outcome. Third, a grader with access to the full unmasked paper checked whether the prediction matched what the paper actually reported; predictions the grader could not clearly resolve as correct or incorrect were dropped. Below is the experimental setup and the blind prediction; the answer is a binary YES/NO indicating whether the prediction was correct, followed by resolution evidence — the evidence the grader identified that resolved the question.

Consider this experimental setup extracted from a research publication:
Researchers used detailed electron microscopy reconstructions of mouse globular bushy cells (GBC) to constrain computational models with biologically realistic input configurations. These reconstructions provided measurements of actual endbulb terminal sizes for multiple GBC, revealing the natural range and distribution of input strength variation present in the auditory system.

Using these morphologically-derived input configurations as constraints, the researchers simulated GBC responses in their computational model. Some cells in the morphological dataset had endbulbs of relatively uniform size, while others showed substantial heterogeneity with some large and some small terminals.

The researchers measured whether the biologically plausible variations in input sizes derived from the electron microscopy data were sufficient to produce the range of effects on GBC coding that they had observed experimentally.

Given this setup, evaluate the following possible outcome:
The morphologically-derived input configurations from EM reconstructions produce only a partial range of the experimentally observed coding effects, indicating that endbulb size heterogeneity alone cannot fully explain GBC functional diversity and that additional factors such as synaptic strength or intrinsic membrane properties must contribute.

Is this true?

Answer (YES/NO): NO